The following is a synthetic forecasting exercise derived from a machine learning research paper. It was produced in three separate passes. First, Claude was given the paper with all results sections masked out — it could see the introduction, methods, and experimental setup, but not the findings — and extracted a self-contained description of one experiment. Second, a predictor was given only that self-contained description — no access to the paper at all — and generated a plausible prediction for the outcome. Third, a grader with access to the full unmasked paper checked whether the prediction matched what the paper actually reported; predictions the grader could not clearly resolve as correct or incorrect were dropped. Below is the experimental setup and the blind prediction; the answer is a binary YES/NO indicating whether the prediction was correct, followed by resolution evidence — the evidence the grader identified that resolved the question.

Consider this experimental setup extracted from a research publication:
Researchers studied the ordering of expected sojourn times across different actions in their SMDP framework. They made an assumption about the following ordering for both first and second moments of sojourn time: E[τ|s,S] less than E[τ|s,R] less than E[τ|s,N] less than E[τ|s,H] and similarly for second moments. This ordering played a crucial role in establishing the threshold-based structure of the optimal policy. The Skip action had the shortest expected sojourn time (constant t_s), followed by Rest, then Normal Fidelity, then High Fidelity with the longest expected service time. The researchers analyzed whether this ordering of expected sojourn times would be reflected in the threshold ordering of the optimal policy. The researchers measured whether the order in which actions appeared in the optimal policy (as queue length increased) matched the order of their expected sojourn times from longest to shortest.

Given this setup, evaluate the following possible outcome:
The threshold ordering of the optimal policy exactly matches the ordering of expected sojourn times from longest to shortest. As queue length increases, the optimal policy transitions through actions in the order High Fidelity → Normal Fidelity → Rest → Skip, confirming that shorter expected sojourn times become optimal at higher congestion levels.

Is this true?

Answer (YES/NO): NO